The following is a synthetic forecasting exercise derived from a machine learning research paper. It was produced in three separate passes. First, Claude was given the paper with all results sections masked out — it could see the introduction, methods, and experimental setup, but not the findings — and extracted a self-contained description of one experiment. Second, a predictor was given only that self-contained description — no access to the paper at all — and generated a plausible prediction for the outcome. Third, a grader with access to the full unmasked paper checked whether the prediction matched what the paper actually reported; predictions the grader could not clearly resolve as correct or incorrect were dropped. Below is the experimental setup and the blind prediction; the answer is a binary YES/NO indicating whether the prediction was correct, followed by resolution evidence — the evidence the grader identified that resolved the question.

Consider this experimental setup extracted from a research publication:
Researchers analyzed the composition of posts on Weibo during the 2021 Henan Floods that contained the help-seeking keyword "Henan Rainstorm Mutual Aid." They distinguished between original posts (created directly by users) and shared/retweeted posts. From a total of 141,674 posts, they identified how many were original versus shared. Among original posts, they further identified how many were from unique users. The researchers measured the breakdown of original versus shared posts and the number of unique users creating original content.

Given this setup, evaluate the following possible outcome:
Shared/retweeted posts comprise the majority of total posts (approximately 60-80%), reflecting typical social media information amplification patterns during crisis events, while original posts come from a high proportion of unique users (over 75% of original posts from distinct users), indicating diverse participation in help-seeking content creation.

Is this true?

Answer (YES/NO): NO